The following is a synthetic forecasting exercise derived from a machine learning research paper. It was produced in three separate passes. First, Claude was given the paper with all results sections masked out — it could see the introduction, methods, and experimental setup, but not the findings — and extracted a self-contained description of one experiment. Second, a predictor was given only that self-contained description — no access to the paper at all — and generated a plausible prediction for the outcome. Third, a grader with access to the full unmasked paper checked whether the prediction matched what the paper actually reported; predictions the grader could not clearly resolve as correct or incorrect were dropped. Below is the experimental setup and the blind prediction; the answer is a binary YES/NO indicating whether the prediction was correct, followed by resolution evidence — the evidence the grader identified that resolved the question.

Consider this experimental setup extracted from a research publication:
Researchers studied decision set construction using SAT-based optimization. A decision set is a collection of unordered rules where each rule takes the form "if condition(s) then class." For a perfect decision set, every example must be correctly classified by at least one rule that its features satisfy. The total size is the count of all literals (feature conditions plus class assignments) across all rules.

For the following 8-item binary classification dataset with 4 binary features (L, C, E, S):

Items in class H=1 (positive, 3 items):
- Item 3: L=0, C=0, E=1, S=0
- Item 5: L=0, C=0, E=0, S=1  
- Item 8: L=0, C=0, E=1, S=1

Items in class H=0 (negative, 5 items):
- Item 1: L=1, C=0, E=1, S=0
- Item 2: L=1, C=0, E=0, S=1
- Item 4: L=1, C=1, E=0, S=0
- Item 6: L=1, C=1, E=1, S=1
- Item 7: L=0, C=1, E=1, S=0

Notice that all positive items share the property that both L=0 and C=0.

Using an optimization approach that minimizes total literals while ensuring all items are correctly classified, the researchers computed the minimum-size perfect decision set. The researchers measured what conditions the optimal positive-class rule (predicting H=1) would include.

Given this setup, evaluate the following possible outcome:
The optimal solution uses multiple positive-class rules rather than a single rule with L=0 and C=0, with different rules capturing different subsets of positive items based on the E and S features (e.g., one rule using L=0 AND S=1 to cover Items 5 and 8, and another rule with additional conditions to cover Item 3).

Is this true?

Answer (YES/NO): NO